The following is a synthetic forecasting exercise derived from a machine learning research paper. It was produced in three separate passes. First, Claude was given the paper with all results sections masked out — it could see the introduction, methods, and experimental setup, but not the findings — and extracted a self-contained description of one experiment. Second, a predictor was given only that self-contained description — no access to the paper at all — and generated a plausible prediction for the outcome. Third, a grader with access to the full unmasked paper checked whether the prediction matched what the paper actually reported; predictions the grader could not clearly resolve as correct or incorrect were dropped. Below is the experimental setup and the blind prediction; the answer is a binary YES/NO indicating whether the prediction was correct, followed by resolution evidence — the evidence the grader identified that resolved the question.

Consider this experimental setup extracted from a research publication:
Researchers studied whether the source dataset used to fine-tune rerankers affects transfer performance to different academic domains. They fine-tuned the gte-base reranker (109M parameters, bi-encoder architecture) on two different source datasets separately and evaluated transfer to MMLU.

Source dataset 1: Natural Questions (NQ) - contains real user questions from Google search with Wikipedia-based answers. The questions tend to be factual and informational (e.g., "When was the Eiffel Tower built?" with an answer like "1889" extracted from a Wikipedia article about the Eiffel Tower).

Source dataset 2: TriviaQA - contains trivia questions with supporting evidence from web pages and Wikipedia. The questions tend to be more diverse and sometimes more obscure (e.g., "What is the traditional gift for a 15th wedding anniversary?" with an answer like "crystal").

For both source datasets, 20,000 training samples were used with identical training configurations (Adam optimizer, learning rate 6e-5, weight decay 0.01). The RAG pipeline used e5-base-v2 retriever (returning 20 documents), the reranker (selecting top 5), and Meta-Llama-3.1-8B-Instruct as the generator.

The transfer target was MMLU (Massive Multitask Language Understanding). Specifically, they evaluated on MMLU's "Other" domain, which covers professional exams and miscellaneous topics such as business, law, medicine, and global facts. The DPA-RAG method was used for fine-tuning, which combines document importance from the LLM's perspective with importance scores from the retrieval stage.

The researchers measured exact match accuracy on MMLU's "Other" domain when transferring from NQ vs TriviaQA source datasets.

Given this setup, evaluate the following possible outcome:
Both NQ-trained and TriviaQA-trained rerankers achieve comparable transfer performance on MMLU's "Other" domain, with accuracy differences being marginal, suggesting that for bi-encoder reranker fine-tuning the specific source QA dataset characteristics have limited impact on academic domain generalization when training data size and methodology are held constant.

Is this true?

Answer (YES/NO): NO